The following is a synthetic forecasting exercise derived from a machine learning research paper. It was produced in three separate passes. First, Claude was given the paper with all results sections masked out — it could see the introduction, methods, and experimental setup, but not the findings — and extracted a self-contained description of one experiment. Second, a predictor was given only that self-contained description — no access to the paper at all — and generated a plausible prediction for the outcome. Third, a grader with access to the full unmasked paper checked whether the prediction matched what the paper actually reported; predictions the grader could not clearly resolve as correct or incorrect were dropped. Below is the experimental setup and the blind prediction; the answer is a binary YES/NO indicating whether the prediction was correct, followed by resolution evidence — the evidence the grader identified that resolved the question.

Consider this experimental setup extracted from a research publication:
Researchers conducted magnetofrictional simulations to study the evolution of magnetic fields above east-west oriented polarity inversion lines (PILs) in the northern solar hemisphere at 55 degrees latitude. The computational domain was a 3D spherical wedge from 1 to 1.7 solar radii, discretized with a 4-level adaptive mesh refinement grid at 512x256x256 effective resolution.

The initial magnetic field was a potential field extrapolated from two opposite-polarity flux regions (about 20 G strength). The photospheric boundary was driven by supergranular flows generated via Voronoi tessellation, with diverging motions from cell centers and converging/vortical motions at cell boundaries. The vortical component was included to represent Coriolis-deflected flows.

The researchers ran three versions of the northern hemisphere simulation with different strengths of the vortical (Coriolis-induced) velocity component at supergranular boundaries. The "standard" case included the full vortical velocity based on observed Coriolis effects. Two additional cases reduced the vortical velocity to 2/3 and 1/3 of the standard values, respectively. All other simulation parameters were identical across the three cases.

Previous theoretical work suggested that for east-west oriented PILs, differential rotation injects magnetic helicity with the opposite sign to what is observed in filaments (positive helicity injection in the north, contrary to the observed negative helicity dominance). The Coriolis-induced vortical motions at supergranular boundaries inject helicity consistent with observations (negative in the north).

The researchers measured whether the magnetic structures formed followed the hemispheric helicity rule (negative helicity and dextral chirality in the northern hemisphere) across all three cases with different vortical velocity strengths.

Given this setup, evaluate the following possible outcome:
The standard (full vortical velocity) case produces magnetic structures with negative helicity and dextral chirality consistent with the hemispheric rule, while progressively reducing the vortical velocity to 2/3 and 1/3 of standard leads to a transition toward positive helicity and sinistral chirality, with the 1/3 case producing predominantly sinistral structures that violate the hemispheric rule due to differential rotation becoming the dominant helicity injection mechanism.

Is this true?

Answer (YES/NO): NO